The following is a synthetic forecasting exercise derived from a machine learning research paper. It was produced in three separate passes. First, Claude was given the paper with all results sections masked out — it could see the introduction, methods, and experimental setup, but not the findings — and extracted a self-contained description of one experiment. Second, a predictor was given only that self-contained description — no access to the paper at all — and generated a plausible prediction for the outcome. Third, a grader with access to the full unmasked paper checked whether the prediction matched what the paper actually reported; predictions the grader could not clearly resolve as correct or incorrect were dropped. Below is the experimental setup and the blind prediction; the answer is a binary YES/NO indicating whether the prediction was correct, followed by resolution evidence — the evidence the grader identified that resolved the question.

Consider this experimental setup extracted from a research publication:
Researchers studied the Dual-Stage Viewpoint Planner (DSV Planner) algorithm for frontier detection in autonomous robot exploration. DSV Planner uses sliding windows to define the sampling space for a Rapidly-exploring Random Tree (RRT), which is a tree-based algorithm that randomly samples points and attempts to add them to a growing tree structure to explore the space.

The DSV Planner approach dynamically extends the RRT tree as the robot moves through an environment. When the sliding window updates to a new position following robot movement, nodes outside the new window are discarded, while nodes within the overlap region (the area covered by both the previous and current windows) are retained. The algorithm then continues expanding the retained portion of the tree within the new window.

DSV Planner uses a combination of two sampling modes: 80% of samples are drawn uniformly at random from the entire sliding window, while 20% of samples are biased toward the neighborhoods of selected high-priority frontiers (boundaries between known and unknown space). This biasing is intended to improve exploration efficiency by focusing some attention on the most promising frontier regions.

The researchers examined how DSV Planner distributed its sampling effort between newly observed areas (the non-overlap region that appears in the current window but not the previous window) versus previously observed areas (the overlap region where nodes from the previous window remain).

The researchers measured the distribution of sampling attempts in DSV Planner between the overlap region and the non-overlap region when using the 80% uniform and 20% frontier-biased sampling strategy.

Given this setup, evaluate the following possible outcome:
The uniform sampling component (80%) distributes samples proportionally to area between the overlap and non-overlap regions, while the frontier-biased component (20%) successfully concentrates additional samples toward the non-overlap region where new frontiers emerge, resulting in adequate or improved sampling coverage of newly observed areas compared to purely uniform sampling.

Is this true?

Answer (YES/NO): NO